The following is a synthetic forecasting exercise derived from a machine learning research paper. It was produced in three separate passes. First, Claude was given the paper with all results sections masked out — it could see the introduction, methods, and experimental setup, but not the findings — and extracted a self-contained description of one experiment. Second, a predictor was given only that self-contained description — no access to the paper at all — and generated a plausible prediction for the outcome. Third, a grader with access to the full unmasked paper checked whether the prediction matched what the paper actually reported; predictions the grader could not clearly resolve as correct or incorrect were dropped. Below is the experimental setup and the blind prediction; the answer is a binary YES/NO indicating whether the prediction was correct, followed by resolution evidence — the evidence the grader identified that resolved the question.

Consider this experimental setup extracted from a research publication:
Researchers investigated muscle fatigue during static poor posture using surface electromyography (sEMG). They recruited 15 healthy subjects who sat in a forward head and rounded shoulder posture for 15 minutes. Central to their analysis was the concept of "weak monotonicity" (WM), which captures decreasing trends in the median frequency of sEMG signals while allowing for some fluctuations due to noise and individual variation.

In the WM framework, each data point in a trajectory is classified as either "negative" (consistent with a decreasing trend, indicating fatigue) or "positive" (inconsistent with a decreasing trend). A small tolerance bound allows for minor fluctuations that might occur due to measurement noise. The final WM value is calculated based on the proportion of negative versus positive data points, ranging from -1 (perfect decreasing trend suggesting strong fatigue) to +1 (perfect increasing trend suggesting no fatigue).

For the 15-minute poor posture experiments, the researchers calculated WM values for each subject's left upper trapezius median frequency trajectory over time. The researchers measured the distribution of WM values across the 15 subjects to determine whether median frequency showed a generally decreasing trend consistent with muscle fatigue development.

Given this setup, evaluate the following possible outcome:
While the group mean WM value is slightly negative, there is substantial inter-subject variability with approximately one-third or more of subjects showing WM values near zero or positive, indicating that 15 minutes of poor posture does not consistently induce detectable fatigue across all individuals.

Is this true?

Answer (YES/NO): NO